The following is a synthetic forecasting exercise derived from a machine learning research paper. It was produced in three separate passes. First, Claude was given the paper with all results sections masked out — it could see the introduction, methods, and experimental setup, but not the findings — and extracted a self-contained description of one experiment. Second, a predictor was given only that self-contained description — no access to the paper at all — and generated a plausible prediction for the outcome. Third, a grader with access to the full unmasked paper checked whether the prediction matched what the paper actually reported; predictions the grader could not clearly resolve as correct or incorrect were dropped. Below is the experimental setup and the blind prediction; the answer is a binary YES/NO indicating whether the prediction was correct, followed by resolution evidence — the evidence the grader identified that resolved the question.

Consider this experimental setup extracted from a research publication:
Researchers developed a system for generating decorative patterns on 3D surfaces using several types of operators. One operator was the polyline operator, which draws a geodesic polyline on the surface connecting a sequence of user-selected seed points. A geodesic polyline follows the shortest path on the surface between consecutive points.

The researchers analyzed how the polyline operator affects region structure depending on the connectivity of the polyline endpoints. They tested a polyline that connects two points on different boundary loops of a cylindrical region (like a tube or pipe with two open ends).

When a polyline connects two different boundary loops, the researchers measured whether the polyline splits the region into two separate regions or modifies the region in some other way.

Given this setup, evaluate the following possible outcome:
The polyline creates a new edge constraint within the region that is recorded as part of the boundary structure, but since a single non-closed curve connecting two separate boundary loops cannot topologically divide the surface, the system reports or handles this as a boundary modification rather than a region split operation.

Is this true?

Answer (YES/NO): NO